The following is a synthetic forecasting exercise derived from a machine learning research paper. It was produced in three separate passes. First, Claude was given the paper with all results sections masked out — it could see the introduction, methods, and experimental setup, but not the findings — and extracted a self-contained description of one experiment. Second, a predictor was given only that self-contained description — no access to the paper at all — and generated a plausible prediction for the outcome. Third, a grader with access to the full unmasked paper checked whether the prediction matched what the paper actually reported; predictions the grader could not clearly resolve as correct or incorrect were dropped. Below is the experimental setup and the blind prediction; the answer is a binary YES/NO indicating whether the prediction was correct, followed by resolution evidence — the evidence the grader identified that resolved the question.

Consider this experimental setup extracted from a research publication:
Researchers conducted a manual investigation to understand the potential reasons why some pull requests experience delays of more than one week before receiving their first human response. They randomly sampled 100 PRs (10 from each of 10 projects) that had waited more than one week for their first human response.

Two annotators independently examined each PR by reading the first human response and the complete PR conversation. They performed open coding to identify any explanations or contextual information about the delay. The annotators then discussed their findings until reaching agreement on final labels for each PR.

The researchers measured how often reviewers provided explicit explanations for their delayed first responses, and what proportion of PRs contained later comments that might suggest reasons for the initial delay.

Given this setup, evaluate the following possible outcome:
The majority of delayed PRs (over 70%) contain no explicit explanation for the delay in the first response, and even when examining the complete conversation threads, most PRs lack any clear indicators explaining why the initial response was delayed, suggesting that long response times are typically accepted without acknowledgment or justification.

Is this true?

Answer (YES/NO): YES